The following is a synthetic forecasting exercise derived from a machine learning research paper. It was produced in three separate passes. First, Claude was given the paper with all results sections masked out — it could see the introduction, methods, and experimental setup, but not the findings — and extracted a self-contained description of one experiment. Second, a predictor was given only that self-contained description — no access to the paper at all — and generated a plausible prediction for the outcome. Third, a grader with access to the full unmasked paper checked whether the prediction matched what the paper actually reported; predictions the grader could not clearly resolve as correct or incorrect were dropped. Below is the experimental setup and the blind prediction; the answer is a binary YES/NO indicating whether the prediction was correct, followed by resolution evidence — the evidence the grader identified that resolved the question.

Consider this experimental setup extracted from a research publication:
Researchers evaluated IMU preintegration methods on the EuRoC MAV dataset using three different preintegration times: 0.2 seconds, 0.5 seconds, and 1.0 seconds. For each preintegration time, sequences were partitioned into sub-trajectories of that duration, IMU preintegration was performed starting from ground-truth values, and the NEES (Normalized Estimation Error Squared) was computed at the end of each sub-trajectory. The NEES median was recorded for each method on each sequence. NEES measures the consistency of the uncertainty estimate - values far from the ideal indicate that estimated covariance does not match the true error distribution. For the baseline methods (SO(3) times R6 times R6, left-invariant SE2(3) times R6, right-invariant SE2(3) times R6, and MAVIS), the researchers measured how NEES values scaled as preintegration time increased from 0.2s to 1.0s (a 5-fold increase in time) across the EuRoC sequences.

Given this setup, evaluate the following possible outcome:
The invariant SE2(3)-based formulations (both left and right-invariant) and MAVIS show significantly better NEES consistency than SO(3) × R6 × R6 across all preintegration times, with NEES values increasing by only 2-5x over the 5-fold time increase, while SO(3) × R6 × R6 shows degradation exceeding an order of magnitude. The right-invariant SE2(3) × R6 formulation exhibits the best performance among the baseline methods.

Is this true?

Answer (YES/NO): NO